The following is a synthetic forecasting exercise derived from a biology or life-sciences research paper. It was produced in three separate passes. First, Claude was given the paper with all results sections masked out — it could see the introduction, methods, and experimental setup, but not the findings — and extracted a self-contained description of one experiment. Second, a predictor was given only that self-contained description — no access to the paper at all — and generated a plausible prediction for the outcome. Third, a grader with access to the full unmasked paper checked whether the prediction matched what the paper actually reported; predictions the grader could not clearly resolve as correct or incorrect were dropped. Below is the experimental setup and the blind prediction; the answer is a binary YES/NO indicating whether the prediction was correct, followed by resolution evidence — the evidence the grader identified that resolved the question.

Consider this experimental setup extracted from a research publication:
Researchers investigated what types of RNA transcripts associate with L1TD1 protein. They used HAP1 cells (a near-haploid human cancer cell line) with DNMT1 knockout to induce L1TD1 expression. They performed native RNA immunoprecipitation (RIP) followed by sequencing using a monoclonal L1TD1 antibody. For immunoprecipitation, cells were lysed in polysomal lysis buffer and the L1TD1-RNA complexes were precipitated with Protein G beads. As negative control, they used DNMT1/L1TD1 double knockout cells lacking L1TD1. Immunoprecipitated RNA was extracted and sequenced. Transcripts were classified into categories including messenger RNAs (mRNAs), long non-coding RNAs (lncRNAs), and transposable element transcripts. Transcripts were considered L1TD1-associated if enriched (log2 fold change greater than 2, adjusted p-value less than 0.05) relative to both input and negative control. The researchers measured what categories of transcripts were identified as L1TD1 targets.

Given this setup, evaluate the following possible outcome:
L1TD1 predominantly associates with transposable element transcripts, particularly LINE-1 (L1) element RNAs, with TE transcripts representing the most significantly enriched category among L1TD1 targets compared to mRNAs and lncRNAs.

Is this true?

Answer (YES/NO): NO